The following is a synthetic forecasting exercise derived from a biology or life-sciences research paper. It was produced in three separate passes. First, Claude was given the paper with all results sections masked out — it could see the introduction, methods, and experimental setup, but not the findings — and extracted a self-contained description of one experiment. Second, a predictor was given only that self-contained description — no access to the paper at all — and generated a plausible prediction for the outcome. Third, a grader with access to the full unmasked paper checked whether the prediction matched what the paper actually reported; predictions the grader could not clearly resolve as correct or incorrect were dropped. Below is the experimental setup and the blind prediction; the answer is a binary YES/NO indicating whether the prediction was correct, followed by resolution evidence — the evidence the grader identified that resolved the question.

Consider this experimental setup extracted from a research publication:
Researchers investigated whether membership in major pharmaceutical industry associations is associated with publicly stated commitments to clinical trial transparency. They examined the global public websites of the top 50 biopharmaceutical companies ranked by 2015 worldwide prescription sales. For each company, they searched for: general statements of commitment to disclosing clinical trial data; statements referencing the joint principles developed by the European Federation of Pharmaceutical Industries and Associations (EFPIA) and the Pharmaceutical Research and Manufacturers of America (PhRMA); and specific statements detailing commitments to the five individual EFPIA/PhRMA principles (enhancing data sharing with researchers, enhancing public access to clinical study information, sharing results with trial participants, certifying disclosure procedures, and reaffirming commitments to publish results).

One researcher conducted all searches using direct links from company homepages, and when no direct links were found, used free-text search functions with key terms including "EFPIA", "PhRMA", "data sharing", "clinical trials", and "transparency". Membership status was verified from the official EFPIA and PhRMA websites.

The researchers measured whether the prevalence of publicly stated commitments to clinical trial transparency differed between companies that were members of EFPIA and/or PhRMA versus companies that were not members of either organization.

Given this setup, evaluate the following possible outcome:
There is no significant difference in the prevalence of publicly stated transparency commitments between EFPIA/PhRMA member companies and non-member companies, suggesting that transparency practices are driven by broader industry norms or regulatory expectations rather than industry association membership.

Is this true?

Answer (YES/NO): NO